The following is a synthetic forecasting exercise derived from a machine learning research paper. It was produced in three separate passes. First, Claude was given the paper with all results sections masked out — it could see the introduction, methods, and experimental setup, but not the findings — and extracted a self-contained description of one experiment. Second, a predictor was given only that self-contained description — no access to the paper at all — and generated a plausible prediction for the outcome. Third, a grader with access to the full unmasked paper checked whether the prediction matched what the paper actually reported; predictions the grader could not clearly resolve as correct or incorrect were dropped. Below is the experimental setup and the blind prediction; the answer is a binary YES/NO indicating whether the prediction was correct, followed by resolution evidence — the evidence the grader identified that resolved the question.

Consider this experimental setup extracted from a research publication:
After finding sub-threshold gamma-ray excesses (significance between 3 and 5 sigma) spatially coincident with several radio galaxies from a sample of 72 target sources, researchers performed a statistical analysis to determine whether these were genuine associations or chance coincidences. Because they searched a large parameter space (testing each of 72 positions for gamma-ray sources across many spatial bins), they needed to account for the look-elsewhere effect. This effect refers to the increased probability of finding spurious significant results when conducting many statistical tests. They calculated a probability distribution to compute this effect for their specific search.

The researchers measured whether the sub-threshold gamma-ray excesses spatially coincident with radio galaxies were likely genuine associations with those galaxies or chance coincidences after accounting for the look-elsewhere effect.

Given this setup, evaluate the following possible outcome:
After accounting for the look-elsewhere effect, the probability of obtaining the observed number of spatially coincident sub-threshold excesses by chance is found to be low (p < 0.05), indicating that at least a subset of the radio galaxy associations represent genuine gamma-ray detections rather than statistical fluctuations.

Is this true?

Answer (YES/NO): NO